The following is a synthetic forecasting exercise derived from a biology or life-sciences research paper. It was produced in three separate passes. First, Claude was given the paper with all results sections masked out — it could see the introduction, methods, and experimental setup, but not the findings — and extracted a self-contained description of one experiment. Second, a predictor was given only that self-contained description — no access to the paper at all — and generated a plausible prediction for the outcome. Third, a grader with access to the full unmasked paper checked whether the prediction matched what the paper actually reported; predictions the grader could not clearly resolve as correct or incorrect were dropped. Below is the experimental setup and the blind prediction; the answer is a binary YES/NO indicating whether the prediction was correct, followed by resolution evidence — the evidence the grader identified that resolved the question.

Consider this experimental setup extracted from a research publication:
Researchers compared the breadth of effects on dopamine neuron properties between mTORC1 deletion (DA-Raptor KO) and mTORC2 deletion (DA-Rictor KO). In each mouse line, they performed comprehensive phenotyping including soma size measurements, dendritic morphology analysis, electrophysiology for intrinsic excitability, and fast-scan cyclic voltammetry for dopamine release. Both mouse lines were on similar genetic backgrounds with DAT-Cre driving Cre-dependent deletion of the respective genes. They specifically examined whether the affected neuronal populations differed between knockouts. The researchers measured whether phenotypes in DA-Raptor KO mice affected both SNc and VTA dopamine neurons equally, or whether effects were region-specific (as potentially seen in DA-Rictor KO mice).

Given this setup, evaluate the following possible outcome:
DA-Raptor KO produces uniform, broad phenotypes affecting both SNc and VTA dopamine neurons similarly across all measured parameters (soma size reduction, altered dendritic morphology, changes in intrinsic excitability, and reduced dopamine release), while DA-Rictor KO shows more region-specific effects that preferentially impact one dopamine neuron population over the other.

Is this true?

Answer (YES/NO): NO